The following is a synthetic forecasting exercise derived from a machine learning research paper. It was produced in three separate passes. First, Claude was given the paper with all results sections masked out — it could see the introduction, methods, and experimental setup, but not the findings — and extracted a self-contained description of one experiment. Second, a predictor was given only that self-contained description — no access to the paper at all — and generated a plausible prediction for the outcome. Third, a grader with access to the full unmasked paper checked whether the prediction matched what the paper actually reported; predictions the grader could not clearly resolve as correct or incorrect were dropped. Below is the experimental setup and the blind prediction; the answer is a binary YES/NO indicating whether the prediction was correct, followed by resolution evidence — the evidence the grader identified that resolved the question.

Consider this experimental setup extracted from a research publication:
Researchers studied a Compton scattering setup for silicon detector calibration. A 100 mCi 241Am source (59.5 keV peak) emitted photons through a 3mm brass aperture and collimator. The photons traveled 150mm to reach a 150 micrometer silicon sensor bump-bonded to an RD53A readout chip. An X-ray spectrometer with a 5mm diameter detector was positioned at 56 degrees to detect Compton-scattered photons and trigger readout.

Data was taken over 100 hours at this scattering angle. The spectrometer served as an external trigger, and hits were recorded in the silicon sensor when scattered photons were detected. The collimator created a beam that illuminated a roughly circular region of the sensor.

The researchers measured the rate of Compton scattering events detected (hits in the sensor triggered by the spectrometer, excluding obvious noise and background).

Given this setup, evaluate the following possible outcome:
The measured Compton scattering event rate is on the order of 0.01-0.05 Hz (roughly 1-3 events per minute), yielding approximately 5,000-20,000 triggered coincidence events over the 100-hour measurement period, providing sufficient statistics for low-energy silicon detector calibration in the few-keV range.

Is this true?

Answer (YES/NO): NO